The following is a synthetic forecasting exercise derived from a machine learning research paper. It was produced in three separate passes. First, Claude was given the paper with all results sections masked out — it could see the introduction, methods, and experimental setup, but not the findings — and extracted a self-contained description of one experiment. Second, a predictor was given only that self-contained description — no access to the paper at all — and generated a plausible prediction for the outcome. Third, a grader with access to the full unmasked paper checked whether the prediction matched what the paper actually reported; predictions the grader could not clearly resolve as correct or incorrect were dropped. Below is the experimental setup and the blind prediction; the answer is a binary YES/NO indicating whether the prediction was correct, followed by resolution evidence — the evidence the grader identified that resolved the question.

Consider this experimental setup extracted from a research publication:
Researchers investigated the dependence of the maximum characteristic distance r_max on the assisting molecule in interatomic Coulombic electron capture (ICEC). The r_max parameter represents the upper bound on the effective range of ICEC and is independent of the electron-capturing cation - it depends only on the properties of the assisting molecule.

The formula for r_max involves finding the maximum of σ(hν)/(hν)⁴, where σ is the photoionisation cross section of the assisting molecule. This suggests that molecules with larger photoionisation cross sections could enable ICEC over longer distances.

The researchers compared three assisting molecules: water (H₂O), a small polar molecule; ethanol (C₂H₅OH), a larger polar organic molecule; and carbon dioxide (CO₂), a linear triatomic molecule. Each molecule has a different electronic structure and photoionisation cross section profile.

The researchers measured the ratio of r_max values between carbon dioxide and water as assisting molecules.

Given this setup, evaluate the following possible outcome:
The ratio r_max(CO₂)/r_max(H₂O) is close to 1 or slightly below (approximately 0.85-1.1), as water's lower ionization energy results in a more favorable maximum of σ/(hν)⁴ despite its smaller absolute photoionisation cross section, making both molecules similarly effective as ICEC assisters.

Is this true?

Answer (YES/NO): NO